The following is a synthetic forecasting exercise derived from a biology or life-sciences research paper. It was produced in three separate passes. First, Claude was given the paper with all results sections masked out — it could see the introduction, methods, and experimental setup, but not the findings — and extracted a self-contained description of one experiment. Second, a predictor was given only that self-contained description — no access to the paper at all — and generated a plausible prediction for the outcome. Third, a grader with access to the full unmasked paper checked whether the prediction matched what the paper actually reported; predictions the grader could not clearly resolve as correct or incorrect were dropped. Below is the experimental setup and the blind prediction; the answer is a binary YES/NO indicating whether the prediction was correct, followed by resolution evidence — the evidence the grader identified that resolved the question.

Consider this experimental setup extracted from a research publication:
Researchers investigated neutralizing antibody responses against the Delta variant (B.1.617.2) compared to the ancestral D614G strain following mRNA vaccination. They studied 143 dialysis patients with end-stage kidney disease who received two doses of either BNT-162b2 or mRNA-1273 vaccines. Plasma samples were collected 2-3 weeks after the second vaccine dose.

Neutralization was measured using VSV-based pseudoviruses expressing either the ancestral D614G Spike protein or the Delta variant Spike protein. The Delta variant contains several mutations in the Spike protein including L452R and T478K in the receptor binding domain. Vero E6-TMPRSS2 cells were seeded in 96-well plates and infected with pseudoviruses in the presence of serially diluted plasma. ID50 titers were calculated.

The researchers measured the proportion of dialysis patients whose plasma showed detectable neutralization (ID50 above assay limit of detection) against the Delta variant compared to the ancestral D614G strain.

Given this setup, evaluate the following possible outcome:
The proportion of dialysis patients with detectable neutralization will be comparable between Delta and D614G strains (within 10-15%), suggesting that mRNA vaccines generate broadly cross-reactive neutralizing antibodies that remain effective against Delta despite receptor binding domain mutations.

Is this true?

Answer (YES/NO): NO